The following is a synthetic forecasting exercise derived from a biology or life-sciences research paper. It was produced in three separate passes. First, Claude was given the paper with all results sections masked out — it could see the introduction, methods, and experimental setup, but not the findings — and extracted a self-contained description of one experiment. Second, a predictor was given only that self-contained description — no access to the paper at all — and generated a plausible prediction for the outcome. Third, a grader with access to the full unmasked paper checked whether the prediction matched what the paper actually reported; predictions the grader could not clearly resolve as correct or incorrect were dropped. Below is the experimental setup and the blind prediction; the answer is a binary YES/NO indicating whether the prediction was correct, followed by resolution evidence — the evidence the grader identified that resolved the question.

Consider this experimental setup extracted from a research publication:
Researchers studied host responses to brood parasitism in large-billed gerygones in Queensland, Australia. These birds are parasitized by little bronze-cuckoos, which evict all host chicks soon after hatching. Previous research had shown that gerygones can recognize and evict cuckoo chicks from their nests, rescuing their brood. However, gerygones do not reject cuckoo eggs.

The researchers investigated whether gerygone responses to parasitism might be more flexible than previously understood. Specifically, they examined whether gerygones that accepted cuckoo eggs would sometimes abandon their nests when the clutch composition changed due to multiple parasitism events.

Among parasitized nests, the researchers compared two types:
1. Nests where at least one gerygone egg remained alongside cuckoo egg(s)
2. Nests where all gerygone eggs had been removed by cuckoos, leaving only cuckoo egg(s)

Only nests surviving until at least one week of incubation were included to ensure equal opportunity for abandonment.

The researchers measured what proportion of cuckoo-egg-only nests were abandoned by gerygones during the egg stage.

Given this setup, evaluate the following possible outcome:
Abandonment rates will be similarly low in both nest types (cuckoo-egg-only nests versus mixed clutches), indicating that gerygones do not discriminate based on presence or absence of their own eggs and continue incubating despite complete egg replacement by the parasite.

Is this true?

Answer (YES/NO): NO